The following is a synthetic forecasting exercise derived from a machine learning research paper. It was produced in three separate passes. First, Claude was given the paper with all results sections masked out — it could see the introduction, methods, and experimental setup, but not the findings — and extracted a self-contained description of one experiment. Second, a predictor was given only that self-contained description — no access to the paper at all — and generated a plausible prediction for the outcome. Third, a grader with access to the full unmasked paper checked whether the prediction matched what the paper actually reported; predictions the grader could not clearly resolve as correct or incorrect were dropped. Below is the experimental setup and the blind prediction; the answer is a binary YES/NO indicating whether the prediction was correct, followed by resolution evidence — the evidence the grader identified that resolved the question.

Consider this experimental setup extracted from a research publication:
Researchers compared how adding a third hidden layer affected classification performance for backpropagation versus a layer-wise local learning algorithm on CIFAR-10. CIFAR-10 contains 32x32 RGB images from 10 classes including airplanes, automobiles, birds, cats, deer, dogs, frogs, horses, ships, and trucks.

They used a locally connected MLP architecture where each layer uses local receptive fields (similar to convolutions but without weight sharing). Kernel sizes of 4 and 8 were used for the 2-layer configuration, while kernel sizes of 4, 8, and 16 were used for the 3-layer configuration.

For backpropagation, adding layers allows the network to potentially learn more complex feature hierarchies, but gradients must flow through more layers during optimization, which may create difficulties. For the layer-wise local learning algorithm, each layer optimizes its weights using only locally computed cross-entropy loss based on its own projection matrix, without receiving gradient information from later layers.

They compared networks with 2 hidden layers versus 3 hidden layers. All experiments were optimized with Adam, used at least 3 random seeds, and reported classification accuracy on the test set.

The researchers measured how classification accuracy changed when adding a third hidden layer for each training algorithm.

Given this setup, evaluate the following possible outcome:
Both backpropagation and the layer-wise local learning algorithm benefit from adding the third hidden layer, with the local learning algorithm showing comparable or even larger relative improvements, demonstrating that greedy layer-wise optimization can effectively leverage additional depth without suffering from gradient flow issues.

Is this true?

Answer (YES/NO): NO